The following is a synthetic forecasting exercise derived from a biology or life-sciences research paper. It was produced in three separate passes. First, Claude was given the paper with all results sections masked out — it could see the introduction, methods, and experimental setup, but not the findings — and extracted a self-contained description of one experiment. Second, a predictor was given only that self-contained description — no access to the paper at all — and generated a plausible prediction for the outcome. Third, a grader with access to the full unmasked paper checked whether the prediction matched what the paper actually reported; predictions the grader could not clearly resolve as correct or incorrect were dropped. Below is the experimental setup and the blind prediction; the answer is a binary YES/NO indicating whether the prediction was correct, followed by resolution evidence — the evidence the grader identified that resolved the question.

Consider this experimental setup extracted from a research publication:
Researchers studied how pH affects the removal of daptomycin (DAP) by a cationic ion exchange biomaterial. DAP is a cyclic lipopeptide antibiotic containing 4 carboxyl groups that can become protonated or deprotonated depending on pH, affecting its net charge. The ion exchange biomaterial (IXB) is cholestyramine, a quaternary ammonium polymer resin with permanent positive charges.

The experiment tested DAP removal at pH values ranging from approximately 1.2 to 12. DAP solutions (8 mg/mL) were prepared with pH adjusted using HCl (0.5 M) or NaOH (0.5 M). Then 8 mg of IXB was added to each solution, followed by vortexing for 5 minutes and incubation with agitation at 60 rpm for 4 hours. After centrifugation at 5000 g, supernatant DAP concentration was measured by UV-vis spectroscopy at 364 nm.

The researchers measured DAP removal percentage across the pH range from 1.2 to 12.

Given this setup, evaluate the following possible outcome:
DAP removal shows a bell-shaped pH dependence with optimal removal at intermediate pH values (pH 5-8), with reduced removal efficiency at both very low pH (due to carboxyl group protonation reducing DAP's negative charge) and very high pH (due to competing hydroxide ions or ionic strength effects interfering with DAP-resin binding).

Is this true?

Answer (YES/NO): NO